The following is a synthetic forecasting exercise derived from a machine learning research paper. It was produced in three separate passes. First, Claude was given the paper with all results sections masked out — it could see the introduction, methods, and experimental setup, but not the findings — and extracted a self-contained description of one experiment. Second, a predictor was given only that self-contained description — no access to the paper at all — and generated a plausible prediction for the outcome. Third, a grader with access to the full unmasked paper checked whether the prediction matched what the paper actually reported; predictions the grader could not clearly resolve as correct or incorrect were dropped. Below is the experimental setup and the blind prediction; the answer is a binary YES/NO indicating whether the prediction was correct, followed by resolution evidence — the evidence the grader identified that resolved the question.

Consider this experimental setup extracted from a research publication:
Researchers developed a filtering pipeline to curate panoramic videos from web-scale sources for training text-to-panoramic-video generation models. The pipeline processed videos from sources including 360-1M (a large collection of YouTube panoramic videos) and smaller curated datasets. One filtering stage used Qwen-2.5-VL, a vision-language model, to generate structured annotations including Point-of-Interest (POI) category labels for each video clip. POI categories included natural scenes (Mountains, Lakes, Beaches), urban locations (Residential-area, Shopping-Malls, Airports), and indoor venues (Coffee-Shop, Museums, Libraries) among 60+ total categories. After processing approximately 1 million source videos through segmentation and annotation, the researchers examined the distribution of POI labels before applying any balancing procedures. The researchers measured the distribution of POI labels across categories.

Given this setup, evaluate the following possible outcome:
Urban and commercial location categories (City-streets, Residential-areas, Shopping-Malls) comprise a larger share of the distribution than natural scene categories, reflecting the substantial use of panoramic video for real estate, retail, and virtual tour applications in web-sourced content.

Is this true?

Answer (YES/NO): NO